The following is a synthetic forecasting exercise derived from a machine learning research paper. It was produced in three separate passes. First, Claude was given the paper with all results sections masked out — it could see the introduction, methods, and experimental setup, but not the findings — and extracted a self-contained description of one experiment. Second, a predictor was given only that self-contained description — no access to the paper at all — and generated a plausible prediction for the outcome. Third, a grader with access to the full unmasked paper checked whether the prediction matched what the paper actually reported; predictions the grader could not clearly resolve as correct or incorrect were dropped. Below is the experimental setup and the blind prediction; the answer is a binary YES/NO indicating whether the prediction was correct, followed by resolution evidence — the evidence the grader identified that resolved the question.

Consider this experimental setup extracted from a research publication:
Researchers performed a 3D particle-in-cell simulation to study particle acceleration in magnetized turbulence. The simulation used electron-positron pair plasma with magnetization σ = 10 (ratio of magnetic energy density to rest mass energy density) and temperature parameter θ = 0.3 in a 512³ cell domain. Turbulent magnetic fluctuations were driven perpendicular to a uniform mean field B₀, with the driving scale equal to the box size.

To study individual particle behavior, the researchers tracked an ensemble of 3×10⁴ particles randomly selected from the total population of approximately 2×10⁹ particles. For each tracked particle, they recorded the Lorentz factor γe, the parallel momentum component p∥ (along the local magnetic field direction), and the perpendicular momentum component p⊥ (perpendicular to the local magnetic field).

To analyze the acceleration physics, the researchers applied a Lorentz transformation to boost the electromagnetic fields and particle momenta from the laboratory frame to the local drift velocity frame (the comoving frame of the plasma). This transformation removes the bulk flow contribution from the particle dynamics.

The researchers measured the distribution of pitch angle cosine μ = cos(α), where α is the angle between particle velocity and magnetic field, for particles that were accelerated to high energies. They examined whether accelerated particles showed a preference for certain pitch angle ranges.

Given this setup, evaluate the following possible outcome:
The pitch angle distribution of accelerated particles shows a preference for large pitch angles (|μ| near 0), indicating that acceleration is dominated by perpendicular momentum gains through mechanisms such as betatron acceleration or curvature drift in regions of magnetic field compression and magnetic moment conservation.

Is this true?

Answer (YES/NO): NO